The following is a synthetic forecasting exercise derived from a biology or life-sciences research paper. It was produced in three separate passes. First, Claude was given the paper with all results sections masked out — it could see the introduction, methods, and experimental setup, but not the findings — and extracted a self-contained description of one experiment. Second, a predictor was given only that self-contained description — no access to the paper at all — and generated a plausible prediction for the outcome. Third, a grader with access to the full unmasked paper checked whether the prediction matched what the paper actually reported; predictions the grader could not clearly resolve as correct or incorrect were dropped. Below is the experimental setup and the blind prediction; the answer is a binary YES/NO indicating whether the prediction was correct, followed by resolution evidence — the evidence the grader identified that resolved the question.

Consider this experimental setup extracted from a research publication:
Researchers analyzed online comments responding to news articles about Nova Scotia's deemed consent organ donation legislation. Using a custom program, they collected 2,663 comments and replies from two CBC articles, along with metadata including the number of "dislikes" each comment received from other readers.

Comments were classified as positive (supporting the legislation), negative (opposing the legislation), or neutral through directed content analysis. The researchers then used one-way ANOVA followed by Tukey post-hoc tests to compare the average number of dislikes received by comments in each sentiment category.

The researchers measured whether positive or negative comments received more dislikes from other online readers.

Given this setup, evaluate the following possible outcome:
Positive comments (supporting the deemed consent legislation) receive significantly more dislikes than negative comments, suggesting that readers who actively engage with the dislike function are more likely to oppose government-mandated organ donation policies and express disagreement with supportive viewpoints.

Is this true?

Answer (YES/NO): NO